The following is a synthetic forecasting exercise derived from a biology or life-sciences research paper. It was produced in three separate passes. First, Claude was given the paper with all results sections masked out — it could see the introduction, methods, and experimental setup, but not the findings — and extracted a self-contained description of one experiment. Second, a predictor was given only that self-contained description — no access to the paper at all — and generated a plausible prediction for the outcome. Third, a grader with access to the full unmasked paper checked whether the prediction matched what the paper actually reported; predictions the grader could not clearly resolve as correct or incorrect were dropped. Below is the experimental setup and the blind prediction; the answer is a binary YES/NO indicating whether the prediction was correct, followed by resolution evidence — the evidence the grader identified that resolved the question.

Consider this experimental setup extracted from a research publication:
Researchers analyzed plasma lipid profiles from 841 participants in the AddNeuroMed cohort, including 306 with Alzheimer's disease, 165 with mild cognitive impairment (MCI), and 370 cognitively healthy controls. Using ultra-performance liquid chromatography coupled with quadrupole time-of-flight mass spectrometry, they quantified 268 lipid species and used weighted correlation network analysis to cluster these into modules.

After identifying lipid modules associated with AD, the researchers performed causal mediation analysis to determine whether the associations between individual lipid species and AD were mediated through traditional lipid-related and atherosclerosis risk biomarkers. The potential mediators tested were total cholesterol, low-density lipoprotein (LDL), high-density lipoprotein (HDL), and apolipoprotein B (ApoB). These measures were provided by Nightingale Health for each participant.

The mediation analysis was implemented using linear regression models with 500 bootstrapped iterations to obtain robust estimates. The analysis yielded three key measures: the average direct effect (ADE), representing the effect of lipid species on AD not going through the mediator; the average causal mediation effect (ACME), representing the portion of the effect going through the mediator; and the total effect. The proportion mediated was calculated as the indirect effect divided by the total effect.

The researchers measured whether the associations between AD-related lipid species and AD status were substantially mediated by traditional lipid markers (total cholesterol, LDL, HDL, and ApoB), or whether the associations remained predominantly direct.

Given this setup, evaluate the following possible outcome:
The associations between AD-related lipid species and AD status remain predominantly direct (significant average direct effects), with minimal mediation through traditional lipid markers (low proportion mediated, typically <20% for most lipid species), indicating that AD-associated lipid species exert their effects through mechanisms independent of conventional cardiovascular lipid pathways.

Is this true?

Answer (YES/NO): NO